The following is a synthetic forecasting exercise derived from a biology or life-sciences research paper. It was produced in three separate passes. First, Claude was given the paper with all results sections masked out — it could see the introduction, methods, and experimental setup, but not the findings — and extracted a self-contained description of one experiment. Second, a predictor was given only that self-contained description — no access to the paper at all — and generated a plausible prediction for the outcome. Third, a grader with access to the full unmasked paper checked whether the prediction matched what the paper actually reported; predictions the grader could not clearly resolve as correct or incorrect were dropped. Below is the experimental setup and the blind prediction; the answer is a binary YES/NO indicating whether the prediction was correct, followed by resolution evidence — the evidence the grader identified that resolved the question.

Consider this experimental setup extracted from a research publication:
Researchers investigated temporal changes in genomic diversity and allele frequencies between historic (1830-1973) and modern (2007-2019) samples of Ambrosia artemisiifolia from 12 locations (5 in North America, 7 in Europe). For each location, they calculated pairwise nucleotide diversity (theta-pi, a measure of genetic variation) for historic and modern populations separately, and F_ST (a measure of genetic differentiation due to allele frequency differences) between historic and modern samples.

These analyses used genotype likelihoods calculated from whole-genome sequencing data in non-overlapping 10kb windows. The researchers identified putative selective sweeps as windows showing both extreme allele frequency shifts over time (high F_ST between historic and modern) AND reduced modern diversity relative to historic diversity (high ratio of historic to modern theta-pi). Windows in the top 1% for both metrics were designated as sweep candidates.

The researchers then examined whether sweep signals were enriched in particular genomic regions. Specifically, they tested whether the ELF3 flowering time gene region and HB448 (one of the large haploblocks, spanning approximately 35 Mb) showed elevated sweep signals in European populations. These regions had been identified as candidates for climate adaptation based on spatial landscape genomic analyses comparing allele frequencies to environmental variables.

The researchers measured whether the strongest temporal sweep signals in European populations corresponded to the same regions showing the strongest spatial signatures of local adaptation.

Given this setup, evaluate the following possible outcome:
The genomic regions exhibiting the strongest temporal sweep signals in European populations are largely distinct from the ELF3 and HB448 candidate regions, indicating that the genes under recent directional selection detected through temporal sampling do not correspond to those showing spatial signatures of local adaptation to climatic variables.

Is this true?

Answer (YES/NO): NO